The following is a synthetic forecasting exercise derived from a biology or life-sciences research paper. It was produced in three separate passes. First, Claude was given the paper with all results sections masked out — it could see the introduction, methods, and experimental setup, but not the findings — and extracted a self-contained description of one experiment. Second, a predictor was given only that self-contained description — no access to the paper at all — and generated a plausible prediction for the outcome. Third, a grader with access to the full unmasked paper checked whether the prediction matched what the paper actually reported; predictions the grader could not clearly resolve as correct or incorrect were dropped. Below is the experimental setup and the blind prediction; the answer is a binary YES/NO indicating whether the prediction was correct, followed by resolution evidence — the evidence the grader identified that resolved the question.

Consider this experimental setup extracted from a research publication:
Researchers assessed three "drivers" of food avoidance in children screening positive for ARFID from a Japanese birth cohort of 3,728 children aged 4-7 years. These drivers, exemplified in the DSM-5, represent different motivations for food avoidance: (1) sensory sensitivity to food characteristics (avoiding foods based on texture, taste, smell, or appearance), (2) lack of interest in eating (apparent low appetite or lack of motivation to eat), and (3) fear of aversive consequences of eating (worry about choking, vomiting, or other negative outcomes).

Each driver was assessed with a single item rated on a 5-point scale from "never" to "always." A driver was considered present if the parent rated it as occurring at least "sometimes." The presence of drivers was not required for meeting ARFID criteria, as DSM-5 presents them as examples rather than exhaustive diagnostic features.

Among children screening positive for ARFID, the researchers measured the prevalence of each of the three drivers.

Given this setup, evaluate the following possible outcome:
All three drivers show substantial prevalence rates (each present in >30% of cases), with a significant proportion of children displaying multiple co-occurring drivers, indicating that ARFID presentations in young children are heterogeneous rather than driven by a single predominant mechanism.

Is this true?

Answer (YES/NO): NO